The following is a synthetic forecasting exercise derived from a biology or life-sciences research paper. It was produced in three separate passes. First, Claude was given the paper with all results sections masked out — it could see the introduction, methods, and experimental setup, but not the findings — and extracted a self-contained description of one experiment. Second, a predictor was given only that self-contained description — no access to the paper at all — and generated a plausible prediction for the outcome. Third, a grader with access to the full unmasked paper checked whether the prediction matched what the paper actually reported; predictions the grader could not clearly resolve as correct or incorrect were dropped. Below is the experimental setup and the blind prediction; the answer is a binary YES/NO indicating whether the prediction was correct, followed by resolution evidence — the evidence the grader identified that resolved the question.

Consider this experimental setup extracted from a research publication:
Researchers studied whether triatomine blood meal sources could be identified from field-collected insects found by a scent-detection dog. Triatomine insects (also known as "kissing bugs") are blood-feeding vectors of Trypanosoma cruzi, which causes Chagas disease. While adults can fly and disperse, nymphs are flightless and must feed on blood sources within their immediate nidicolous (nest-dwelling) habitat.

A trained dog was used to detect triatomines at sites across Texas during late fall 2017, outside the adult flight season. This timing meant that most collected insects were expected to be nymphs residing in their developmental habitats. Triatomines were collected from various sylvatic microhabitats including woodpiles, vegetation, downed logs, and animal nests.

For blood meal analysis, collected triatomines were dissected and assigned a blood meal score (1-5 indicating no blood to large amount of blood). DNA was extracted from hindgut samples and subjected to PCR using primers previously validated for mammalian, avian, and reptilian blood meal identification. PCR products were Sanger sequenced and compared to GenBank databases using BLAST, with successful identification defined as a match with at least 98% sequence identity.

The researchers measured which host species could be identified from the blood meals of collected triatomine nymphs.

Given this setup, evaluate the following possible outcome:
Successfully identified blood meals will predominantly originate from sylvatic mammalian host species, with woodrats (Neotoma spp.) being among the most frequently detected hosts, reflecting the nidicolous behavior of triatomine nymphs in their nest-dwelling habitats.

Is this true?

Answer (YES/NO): NO